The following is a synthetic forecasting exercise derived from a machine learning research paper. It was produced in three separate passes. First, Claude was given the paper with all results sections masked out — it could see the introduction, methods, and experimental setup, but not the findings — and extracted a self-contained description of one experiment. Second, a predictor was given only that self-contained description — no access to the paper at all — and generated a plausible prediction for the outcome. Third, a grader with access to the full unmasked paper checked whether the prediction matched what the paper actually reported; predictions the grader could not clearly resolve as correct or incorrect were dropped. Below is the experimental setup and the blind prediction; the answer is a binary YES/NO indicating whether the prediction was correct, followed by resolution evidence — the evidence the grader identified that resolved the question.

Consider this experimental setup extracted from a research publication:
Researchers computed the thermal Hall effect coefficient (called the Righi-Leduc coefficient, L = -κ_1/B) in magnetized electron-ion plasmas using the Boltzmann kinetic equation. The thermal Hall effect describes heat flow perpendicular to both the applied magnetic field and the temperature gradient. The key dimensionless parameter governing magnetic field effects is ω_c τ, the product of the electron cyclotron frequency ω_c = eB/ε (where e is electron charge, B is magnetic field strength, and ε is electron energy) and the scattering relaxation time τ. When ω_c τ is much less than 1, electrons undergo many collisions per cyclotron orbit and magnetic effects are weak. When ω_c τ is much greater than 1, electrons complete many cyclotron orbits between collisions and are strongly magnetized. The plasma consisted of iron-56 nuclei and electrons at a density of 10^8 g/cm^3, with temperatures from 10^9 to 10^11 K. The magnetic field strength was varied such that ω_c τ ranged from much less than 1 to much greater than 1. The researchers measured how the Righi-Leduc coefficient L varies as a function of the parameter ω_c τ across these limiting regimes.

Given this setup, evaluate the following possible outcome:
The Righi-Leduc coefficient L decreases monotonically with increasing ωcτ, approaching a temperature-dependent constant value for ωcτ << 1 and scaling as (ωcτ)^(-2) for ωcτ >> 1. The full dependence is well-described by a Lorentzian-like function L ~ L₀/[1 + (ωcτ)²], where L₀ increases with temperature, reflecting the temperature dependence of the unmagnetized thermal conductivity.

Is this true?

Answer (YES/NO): YES